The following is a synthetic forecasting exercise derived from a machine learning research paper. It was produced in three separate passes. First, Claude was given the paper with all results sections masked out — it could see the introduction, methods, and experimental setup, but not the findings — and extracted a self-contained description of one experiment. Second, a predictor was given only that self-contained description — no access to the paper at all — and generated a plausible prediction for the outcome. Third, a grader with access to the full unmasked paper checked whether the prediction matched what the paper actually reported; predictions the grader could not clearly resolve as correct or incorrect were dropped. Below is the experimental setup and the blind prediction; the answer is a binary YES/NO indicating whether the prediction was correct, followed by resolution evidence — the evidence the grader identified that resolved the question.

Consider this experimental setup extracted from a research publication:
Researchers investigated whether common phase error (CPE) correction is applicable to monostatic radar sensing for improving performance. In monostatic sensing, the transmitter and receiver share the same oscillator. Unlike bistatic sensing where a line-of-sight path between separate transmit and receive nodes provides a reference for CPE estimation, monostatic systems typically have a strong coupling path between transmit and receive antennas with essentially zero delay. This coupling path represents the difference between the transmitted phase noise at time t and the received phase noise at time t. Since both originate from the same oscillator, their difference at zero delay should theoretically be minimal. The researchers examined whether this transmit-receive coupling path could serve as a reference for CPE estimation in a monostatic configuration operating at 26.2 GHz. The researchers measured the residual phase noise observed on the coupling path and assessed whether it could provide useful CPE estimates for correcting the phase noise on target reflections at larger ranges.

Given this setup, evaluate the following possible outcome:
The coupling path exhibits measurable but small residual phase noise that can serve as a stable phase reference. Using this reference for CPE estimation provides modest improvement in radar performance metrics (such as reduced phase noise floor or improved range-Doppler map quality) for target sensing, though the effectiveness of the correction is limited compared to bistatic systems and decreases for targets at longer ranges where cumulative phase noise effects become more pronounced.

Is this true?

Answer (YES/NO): NO